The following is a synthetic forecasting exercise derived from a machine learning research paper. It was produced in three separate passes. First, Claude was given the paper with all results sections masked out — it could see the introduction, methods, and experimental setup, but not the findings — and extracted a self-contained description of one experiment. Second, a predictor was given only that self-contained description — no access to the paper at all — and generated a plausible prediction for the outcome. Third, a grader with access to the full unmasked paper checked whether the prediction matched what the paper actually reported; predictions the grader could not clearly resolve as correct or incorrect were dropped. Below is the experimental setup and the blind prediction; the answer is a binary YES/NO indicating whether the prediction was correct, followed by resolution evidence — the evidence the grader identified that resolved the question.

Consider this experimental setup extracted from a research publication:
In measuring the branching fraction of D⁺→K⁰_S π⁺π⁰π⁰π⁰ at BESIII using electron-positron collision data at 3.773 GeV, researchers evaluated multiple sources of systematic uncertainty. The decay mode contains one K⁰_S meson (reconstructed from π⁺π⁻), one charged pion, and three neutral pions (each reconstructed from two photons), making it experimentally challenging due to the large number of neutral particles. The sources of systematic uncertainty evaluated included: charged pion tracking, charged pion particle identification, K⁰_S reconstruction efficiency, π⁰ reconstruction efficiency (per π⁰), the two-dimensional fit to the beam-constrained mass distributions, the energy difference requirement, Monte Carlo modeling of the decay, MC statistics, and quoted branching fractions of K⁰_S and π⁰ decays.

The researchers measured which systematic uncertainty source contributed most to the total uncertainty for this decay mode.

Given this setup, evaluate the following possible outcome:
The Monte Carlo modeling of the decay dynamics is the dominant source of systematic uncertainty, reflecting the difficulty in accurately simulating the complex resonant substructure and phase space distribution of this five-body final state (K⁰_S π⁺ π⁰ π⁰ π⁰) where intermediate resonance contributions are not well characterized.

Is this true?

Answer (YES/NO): NO